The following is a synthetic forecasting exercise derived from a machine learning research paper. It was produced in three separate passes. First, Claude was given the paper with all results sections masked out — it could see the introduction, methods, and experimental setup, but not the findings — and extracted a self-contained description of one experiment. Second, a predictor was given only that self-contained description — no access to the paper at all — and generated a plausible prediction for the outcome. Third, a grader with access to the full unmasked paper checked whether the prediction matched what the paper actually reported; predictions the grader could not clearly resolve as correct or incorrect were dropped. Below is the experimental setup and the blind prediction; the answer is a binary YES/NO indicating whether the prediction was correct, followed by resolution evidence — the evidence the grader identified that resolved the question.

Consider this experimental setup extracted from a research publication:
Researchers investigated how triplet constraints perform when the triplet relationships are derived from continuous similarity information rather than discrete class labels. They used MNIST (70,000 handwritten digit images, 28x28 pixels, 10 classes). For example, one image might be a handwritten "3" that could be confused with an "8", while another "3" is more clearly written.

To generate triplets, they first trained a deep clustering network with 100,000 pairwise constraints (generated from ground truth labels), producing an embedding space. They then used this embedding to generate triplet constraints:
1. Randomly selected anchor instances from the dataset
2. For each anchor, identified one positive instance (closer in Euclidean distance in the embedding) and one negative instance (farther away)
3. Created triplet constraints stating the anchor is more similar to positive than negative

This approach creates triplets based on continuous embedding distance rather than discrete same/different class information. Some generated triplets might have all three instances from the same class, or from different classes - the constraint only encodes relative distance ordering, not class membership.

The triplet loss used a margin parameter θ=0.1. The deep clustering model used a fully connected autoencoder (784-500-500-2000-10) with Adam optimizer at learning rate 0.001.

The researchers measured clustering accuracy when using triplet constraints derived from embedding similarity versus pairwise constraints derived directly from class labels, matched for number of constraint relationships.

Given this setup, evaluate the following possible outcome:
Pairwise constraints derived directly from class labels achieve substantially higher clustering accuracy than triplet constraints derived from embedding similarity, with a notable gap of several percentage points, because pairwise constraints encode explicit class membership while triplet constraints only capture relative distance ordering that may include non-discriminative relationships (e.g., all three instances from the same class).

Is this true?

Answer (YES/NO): NO